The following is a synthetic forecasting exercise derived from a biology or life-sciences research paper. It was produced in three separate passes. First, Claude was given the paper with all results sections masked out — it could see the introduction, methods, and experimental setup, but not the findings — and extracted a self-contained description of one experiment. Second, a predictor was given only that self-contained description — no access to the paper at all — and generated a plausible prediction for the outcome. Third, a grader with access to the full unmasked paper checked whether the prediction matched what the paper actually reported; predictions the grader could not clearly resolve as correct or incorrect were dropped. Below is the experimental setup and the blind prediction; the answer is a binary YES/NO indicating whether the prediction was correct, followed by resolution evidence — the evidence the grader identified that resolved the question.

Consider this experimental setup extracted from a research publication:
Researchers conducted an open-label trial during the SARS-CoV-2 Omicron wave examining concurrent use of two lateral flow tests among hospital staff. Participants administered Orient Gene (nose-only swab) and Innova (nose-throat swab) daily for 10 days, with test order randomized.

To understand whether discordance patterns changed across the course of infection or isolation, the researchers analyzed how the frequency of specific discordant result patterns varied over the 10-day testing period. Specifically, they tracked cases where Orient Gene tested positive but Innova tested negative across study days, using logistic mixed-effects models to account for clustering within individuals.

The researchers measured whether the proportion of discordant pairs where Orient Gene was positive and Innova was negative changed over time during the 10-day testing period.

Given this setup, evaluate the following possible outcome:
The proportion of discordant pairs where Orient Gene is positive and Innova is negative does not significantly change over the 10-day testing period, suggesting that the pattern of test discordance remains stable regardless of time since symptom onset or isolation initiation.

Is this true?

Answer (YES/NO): NO